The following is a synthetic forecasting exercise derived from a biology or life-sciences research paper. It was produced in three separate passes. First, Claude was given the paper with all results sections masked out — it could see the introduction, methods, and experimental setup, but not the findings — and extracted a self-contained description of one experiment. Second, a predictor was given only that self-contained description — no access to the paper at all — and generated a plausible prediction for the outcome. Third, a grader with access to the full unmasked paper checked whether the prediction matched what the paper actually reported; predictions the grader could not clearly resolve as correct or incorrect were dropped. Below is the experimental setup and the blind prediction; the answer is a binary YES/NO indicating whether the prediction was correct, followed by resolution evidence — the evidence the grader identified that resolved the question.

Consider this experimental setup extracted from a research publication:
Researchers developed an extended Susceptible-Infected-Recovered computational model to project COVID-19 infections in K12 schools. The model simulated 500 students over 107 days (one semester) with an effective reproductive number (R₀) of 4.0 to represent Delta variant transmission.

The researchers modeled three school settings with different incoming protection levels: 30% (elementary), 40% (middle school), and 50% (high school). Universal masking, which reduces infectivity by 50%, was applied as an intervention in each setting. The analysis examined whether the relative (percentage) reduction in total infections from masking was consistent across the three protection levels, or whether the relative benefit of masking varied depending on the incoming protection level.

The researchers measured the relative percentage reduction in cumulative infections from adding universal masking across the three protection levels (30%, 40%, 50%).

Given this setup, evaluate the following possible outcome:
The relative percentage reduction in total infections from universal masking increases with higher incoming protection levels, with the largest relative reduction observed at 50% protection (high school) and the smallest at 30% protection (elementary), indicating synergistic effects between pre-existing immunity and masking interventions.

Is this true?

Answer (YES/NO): YES